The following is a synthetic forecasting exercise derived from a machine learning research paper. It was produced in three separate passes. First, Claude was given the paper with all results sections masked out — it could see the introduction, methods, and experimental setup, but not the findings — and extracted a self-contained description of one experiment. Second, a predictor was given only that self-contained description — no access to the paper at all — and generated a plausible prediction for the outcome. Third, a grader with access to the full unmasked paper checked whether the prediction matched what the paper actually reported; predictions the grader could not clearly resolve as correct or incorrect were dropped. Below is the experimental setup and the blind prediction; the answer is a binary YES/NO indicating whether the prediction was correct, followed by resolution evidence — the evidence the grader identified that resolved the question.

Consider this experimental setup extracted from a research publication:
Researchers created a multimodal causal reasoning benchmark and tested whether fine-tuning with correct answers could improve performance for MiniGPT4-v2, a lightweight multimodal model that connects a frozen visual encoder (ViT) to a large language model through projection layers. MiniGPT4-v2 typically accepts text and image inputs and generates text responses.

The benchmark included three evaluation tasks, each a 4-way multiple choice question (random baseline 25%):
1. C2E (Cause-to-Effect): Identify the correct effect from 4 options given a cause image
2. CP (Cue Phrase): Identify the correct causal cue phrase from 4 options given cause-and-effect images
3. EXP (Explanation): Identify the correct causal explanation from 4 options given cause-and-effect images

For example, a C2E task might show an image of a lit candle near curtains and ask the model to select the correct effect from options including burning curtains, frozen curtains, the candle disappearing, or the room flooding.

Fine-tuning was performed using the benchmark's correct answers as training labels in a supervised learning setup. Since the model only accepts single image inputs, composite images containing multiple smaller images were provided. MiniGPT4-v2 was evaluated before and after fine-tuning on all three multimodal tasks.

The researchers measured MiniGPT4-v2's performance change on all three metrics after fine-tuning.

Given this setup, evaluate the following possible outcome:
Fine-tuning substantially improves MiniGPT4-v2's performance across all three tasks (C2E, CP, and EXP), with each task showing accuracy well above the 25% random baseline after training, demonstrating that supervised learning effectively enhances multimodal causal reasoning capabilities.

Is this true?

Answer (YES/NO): NO